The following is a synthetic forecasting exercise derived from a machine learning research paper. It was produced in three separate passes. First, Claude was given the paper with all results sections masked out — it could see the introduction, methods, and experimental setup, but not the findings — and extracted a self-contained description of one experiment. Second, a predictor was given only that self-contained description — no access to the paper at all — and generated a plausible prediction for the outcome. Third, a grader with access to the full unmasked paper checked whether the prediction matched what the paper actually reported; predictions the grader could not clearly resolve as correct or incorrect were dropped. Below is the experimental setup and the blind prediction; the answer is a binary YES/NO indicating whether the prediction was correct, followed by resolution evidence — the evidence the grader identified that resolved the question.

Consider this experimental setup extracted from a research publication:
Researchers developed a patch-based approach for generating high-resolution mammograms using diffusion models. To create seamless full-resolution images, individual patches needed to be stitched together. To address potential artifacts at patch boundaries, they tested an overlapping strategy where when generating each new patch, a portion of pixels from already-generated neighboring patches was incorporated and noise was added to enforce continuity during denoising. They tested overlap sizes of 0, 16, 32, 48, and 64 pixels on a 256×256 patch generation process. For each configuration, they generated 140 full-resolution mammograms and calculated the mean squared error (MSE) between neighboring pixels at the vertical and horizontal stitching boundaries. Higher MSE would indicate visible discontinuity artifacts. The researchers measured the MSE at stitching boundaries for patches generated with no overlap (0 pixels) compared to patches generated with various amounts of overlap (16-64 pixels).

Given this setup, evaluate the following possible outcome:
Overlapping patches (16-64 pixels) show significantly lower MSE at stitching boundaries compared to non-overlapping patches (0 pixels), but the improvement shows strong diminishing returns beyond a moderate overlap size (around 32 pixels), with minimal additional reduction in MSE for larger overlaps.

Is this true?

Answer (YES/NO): NO